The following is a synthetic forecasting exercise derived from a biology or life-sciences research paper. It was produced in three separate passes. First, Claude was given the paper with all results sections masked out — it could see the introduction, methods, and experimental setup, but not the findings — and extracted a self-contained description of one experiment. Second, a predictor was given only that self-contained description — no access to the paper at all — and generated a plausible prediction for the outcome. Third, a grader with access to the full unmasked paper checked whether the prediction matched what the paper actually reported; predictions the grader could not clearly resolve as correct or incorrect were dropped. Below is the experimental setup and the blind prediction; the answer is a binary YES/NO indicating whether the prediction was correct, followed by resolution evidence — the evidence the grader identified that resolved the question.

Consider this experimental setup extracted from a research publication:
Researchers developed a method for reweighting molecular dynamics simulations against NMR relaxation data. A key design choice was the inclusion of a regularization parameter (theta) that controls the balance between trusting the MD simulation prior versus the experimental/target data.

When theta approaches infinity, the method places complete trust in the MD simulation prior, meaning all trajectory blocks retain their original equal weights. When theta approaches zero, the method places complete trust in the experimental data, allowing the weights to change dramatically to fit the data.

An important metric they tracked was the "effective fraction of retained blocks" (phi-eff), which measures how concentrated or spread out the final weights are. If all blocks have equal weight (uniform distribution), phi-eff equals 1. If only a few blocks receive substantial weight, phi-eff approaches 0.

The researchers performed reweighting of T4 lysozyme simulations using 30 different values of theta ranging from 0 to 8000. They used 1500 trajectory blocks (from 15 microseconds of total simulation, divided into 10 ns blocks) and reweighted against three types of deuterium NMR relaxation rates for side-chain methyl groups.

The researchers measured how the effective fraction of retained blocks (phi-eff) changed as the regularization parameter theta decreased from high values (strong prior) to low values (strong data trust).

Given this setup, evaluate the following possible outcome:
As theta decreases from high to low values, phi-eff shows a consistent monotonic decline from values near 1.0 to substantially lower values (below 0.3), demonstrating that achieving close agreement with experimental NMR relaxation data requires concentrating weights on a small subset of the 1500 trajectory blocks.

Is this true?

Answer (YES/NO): YES